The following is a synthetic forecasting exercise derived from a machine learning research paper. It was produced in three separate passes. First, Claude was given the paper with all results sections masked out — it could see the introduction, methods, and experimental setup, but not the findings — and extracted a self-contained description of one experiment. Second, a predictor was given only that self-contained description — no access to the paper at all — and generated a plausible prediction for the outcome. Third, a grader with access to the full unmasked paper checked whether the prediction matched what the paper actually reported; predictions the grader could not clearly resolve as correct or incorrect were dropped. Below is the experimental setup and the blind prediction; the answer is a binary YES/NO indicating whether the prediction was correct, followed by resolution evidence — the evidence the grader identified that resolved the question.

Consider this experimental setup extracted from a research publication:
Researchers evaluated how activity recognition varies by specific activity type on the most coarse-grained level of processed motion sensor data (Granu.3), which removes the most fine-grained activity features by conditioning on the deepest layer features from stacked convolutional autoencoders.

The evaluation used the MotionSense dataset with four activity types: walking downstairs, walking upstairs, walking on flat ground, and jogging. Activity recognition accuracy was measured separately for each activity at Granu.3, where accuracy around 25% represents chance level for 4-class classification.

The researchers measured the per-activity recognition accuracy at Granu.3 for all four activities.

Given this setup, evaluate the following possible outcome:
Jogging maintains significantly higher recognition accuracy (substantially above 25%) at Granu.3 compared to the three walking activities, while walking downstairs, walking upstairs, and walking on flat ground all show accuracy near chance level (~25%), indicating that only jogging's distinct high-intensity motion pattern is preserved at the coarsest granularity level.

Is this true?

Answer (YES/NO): NO